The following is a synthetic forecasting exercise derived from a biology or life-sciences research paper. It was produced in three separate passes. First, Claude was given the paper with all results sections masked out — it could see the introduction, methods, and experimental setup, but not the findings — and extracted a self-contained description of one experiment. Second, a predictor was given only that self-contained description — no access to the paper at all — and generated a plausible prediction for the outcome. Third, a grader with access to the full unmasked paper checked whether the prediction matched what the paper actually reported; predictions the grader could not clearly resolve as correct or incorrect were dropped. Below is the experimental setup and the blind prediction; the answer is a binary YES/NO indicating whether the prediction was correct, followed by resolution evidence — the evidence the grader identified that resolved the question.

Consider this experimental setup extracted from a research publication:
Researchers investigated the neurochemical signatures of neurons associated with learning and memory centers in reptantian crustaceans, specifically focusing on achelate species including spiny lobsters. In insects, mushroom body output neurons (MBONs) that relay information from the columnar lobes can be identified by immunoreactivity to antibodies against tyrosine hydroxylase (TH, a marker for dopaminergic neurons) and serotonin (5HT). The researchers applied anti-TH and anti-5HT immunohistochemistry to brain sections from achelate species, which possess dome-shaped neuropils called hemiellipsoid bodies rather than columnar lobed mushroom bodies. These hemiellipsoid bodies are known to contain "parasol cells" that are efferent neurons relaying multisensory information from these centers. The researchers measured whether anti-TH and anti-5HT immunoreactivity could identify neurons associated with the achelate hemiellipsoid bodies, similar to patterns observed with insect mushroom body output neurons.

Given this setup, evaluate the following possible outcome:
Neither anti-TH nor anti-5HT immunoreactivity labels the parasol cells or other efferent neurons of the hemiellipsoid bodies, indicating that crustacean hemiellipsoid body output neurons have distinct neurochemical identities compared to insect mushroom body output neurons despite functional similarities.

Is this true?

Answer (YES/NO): NO